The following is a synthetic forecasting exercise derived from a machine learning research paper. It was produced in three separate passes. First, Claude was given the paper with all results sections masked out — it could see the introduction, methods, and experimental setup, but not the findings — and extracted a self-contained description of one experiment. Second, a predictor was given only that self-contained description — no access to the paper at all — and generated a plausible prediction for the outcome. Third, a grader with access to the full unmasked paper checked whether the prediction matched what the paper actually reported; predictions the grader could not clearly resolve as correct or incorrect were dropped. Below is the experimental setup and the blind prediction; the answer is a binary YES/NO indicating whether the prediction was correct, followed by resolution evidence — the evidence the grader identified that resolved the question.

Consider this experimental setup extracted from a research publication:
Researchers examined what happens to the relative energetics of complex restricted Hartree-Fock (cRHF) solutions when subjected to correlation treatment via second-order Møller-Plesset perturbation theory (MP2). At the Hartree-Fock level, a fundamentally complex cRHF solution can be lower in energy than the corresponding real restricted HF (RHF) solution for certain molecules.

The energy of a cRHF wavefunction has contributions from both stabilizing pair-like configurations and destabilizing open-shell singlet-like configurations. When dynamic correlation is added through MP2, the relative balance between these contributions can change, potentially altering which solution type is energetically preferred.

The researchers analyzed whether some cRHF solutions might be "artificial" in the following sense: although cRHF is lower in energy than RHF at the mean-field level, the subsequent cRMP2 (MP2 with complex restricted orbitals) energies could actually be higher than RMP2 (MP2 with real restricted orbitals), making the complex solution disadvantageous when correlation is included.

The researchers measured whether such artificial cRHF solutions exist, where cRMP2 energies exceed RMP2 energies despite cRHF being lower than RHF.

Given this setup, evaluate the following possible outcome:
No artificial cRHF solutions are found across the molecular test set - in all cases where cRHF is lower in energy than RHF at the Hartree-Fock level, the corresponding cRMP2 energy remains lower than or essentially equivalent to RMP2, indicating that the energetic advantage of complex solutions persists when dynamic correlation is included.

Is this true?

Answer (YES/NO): NO